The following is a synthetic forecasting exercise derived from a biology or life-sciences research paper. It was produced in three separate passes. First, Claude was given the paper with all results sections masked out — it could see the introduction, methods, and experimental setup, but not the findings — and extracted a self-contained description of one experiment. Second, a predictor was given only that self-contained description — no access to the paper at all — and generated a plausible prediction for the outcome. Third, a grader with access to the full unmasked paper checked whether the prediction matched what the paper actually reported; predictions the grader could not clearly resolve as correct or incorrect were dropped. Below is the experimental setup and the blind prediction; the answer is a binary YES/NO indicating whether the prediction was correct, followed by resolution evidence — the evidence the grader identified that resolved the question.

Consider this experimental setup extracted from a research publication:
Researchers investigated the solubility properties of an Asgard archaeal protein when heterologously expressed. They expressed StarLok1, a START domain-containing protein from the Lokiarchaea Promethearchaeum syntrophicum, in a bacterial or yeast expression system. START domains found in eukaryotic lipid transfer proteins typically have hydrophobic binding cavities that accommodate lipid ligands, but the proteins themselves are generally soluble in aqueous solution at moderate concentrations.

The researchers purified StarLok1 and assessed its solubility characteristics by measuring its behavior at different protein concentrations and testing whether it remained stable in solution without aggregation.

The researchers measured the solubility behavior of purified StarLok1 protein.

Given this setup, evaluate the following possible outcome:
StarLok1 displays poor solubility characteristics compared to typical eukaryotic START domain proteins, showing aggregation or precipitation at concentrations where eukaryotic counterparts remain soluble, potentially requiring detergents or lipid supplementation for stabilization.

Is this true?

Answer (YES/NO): YES